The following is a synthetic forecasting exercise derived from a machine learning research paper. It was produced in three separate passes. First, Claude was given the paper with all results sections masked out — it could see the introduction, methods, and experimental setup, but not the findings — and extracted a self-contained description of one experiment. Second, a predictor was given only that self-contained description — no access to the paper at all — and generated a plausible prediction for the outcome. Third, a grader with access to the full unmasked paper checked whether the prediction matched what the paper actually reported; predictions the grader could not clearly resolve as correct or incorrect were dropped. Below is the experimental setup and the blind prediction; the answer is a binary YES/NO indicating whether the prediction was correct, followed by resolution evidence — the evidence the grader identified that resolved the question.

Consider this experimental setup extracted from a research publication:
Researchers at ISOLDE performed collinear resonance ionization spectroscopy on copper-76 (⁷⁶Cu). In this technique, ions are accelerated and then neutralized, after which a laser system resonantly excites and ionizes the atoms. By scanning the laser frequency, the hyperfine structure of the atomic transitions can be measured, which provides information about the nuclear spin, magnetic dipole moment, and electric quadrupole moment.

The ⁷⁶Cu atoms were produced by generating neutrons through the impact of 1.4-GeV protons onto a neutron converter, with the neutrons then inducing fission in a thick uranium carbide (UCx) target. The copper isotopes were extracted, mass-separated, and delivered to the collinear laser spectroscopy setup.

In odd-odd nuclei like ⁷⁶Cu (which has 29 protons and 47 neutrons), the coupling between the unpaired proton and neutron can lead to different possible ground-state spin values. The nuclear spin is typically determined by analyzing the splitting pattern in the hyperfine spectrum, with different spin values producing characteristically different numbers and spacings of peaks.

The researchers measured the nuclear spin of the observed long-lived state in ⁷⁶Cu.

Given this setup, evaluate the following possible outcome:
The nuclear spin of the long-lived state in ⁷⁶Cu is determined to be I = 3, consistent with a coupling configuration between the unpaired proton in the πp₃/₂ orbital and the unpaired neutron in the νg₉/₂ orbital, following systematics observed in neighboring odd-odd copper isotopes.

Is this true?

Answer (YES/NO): YES